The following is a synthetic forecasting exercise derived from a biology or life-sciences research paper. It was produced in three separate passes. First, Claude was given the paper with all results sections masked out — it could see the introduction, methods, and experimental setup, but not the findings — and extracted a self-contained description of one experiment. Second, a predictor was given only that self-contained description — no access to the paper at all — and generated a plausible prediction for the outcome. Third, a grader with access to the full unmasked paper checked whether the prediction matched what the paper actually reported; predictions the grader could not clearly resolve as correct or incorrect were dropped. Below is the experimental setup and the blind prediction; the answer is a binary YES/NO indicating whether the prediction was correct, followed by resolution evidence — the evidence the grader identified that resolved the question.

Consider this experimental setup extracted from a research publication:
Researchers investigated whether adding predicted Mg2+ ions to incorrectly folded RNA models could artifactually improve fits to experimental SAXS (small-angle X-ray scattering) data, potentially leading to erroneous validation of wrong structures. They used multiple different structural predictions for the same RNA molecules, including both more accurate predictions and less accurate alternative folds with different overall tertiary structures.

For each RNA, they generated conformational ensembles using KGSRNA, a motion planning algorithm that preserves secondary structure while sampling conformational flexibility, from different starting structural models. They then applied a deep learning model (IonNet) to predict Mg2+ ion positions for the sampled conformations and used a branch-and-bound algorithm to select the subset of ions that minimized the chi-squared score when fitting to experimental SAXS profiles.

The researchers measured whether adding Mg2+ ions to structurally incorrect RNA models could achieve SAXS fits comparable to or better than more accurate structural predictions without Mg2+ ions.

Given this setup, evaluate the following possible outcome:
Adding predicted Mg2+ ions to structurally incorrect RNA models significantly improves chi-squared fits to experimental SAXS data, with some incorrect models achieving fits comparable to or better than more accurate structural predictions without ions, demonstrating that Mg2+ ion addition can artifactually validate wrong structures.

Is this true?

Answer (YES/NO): NO